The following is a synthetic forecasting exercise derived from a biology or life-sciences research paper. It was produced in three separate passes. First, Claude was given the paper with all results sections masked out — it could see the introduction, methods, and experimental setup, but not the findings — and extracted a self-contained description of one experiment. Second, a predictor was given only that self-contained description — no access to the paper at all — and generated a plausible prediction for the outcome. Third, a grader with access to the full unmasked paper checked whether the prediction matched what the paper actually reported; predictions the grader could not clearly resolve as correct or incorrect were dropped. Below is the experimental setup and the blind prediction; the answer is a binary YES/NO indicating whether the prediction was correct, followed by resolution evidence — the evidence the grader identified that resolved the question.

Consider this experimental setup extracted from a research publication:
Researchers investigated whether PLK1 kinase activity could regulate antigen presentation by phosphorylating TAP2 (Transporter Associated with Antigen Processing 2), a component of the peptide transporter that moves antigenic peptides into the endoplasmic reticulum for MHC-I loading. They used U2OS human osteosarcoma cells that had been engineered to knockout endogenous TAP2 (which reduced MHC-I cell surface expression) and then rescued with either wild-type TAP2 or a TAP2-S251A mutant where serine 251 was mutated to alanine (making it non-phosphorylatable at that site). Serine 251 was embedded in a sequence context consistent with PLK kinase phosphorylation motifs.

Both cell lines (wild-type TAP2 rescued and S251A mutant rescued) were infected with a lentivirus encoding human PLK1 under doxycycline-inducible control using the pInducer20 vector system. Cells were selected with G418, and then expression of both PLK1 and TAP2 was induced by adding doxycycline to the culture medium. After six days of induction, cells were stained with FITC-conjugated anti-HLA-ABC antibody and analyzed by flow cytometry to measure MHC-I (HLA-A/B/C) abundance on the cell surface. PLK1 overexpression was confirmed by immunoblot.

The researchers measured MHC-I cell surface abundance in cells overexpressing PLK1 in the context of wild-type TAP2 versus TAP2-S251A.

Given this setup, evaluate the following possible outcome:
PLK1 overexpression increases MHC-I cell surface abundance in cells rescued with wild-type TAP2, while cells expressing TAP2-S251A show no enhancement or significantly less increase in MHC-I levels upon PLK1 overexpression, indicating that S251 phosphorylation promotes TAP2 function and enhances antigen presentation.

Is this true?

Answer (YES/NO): NO